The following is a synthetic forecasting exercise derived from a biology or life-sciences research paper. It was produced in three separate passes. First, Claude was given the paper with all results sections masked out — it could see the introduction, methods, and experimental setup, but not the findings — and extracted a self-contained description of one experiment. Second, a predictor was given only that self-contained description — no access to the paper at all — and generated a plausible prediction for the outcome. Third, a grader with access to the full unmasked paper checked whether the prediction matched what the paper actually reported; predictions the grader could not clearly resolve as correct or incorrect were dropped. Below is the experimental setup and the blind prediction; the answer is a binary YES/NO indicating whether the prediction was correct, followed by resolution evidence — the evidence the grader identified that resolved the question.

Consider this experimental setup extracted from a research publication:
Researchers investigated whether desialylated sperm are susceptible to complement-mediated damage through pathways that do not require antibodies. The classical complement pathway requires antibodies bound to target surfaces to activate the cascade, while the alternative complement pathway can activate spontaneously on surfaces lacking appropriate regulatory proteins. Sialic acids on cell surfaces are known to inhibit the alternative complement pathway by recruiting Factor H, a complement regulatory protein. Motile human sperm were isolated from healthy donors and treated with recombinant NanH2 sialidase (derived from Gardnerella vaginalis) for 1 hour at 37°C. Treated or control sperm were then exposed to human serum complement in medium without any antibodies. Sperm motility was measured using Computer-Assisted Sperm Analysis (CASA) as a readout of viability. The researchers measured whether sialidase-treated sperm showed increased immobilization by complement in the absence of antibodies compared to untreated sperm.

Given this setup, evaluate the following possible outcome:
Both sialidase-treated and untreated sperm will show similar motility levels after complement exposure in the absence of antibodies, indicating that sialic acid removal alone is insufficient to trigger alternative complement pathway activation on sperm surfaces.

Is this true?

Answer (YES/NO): NO